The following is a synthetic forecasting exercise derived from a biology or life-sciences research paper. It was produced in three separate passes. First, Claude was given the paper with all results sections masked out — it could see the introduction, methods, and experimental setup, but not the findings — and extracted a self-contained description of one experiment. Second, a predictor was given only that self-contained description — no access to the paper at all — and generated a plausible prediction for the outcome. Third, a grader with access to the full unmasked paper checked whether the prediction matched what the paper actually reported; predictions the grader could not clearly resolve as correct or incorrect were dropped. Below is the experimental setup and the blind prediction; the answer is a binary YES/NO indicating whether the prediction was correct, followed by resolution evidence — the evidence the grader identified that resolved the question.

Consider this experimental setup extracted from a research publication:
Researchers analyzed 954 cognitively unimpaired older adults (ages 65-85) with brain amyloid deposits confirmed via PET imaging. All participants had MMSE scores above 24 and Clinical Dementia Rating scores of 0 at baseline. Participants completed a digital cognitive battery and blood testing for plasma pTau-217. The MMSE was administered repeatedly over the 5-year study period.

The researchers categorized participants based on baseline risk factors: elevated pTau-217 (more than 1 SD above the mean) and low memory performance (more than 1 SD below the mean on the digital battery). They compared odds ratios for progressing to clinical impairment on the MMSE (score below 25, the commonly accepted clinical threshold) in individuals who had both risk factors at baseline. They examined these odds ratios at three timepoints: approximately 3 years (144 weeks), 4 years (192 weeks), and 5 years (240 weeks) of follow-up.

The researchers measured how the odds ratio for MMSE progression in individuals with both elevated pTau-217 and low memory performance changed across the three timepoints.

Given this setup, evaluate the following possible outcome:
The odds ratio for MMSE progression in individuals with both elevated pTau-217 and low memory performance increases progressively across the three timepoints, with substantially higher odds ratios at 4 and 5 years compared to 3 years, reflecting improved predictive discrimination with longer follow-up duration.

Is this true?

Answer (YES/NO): NO